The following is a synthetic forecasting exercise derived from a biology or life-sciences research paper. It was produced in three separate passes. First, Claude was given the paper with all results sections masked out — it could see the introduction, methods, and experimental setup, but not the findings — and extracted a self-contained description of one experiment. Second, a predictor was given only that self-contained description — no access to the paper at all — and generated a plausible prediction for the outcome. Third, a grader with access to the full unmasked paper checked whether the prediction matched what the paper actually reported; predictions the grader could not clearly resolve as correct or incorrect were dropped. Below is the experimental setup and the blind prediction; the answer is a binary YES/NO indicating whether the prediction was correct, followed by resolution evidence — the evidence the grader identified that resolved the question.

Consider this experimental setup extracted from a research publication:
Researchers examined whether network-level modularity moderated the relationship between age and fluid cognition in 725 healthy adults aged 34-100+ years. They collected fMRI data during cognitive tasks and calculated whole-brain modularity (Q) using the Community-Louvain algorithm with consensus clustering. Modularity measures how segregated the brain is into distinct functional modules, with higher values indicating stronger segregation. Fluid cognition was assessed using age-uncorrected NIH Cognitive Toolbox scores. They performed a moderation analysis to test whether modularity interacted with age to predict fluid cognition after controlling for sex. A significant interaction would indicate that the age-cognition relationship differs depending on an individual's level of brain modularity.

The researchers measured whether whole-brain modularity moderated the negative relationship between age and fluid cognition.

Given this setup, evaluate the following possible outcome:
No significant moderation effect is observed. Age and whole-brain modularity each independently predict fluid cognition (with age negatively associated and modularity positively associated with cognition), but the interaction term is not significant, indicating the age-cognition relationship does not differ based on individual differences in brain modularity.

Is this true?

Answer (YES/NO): NO